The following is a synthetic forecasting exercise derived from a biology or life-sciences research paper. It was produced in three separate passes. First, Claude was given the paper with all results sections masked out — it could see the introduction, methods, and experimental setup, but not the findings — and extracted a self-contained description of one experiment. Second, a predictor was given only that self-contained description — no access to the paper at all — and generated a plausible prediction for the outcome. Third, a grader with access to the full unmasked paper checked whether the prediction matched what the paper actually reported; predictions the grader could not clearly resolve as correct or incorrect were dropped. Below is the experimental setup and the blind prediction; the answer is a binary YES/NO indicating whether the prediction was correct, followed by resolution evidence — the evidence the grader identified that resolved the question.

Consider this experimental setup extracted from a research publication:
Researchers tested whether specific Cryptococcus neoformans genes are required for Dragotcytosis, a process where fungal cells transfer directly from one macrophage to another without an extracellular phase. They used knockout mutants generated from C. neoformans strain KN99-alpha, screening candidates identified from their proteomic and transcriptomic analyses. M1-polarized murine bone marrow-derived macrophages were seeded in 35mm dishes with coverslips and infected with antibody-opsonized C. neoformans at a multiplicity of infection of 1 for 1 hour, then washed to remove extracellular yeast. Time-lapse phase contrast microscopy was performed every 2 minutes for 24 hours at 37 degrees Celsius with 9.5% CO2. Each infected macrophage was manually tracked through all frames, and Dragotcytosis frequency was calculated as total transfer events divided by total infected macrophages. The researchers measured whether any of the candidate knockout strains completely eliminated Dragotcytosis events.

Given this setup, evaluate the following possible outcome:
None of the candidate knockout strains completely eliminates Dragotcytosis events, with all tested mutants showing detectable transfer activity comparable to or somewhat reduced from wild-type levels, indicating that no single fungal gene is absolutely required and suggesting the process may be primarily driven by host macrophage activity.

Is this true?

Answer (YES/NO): NO